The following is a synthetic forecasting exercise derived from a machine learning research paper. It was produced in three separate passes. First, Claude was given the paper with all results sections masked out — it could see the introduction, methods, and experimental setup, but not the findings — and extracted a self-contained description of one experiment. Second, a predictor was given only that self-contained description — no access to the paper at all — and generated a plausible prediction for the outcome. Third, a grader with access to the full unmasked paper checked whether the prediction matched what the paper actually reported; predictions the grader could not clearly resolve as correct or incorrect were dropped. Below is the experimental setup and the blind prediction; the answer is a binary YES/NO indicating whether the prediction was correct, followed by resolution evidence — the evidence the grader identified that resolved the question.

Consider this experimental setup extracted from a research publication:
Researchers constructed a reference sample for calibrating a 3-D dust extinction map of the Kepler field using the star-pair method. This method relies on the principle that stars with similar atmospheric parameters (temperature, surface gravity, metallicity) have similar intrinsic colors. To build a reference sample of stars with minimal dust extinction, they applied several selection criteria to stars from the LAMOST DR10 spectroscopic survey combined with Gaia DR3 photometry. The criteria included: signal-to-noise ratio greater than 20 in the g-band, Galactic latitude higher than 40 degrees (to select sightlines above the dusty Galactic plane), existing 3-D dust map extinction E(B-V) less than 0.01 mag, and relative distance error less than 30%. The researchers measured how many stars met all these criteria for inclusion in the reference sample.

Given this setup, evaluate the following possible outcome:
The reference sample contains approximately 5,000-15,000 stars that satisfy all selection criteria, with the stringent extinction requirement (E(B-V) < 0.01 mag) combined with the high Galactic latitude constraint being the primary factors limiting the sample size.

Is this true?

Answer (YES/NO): NO